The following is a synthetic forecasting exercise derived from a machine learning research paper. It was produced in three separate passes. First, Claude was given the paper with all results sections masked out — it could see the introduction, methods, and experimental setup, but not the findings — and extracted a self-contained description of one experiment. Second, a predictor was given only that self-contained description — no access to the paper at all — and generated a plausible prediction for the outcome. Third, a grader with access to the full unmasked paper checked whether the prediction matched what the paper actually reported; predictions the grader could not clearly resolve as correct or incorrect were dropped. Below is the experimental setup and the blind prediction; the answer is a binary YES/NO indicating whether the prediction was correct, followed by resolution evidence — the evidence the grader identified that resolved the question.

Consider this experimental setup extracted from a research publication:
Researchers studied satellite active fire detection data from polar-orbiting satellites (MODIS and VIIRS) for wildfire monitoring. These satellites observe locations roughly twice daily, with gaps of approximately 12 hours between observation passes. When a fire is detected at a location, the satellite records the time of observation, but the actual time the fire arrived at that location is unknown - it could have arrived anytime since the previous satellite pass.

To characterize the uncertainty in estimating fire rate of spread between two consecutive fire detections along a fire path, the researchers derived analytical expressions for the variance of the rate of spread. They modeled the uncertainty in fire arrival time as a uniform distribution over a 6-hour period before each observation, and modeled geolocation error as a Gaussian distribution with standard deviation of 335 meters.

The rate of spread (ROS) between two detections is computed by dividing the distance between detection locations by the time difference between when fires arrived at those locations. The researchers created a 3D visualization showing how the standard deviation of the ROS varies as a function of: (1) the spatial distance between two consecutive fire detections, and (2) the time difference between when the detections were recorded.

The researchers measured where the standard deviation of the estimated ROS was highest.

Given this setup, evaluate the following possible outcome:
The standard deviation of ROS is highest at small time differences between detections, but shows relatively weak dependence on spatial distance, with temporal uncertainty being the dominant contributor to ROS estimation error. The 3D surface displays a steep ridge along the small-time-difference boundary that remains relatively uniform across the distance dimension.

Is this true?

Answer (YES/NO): NO